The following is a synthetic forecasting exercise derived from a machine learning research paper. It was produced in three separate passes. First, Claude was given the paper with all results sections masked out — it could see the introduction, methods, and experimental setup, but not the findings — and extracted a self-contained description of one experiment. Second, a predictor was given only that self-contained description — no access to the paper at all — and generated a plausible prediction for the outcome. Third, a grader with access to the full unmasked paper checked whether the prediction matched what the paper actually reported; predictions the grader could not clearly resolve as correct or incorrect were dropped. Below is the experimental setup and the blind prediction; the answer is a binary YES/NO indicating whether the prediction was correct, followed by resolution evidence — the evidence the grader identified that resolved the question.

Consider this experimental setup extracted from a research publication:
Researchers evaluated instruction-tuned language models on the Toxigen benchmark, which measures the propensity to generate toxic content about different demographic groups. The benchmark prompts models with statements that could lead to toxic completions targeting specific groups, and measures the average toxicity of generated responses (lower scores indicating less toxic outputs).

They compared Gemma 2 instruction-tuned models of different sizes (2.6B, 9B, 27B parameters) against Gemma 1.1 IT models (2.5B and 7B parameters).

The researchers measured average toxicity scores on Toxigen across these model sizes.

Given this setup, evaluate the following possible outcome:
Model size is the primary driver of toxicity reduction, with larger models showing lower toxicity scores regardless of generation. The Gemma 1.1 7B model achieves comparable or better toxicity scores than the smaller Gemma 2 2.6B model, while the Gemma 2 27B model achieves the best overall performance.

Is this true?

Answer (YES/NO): NO